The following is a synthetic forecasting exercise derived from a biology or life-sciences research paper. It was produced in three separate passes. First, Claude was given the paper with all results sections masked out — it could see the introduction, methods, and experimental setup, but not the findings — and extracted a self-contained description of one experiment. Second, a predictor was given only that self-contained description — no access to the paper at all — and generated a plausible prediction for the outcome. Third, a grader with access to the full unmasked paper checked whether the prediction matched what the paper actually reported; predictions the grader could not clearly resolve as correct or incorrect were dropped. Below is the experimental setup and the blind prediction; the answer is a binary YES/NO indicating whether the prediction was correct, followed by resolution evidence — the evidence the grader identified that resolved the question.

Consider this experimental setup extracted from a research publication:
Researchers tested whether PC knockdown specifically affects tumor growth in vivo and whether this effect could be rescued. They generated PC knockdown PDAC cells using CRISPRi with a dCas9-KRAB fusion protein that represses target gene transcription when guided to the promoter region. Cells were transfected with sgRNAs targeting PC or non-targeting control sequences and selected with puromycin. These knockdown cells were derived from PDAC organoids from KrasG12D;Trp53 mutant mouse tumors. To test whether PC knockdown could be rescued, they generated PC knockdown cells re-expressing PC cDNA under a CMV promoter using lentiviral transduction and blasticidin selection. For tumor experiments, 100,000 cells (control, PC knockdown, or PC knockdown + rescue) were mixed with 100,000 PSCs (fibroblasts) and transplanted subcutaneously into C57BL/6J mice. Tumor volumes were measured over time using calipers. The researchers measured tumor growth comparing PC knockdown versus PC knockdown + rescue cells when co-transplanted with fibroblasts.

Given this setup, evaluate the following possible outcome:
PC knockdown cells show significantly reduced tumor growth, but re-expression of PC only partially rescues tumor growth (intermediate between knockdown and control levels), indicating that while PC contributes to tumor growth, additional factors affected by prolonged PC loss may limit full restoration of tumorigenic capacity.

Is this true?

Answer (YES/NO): NO